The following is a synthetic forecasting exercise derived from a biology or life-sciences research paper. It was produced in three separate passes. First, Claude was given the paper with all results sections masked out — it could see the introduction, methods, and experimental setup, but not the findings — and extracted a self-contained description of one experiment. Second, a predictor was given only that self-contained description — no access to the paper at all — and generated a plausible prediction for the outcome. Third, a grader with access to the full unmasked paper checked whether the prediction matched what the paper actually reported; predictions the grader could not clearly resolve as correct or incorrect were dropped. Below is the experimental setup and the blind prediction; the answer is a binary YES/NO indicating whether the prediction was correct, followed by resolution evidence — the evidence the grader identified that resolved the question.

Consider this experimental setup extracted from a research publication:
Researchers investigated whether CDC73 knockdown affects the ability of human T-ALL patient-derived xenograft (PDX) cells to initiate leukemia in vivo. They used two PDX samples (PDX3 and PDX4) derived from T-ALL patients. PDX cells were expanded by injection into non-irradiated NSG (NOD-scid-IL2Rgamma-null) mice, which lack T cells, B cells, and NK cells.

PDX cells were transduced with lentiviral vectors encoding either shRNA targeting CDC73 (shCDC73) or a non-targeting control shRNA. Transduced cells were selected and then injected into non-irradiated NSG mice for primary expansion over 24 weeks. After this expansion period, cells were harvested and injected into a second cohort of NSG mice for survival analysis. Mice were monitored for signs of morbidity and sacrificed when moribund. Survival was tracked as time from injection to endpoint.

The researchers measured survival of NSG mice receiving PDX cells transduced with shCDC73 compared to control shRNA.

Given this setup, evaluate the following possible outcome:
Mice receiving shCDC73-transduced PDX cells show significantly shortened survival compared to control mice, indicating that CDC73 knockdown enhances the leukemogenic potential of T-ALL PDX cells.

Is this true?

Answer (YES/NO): NO